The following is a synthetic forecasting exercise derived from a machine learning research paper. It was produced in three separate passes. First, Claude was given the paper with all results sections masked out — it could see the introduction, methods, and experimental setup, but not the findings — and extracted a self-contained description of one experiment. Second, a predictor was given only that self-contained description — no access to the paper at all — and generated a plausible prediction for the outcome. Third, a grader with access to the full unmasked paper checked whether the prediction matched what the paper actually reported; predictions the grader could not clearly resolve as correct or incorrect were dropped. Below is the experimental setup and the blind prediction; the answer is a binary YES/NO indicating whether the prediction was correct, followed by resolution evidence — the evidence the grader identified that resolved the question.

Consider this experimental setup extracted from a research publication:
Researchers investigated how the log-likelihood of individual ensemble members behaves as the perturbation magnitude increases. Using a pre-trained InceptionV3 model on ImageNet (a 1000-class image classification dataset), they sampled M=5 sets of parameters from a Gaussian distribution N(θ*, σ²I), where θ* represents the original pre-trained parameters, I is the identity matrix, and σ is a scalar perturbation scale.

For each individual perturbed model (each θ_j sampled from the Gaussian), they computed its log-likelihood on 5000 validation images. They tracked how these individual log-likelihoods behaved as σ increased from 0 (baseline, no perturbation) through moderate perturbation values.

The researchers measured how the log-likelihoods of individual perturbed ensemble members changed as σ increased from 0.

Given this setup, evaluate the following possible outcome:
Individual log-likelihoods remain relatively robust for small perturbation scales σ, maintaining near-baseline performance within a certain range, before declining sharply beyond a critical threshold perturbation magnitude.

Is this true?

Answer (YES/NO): NO